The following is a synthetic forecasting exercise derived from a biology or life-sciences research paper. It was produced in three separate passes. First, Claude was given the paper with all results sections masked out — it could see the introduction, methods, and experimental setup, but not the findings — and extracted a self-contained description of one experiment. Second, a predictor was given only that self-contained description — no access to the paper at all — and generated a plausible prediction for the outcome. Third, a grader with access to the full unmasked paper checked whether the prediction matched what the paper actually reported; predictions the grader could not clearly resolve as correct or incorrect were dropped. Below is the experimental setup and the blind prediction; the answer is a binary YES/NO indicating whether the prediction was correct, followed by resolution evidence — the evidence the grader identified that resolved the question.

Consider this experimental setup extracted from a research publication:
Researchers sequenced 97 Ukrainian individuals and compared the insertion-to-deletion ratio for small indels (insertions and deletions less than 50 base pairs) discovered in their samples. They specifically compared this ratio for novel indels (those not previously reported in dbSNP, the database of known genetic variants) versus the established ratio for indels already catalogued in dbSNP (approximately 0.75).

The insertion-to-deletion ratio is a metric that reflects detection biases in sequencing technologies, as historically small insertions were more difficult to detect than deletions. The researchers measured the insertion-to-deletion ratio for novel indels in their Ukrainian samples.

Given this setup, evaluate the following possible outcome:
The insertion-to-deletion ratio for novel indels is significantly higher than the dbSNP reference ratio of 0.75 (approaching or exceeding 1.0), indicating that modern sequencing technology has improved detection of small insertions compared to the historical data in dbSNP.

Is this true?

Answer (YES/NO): NO